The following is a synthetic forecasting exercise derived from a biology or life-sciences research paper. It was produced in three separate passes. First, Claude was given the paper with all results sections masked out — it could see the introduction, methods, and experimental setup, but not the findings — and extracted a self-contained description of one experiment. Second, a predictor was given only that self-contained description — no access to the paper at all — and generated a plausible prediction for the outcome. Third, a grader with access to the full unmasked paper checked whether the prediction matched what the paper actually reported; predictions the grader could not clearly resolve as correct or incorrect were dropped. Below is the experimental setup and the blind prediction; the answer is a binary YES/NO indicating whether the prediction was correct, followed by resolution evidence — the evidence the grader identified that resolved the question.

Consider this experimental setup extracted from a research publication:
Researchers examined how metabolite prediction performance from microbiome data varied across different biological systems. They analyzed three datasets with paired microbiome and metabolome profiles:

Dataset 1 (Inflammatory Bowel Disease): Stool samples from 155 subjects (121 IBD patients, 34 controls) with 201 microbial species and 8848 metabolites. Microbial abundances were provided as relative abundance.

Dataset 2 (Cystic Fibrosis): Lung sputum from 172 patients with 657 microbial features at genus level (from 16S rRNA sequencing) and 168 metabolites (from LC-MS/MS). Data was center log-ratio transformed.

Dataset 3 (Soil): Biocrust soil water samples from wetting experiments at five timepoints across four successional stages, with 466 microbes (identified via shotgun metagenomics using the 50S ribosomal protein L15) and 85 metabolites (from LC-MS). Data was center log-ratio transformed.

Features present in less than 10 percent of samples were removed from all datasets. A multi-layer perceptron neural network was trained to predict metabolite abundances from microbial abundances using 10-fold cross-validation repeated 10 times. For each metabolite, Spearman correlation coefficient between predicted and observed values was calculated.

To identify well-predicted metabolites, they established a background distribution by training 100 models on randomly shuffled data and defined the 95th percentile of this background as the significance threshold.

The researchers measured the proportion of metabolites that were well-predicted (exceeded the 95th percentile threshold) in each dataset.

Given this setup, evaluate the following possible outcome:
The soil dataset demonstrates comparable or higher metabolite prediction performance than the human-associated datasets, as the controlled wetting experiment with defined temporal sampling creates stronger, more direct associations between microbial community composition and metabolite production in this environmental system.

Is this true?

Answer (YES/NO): NO